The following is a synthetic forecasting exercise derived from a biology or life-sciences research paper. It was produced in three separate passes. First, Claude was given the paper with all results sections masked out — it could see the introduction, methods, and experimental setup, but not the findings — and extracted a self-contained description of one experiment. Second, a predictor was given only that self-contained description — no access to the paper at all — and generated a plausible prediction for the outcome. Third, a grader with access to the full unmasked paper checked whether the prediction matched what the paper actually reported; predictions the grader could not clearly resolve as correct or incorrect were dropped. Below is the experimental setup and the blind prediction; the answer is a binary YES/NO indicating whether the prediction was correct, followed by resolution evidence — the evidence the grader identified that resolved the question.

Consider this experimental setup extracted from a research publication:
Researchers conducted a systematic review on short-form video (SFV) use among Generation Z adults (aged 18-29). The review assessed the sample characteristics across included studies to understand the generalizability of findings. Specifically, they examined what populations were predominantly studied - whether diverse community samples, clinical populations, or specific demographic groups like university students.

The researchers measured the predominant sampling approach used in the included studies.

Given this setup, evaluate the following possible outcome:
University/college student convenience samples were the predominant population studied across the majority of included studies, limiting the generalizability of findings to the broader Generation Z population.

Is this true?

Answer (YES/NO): YES